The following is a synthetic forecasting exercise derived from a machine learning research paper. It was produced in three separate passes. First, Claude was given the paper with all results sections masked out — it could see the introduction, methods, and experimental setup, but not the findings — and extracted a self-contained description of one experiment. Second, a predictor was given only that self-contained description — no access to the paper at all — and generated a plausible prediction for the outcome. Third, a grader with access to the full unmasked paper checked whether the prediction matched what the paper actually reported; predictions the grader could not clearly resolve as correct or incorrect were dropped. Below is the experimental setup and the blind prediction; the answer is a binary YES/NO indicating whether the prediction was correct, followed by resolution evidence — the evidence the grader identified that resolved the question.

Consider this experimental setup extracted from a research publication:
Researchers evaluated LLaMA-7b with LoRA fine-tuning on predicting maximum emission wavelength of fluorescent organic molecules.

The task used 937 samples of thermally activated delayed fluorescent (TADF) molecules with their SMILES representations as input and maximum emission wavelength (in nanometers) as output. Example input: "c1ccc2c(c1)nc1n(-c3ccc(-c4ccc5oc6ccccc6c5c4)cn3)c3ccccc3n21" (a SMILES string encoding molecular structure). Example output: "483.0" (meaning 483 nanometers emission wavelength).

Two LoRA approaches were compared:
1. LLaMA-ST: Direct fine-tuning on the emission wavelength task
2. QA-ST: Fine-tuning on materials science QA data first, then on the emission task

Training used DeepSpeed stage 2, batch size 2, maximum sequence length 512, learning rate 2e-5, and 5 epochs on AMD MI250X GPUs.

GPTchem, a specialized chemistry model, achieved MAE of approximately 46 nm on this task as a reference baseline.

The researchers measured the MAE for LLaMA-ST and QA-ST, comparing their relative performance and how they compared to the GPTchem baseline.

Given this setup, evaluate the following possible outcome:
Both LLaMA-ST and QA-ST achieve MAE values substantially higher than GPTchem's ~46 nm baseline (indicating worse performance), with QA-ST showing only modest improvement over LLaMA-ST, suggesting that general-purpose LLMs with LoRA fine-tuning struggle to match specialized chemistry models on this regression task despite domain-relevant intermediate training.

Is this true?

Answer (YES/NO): NO